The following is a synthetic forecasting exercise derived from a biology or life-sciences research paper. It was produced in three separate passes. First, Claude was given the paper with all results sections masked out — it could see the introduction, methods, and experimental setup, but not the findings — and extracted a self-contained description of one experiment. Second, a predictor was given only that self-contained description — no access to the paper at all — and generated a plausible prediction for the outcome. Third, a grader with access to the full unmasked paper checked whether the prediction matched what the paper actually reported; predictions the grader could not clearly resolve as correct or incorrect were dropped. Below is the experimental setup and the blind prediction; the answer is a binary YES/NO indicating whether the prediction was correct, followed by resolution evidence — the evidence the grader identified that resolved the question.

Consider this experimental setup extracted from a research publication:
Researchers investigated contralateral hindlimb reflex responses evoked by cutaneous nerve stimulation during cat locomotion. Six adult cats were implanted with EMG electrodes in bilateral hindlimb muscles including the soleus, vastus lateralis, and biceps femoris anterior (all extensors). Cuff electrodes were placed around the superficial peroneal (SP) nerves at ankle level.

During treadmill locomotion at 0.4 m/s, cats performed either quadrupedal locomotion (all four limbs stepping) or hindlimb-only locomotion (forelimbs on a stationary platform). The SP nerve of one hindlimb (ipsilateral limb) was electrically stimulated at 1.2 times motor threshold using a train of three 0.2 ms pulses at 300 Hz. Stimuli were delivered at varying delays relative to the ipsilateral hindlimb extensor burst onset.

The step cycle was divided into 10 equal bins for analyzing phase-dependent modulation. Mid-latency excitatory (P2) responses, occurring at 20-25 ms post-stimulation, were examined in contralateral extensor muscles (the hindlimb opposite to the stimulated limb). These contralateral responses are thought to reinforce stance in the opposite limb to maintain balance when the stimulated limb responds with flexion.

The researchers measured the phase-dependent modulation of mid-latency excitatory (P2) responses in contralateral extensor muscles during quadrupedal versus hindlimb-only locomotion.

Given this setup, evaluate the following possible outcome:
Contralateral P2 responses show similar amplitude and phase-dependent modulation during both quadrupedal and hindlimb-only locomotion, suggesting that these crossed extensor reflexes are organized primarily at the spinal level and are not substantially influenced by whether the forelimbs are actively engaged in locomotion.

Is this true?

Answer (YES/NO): NO